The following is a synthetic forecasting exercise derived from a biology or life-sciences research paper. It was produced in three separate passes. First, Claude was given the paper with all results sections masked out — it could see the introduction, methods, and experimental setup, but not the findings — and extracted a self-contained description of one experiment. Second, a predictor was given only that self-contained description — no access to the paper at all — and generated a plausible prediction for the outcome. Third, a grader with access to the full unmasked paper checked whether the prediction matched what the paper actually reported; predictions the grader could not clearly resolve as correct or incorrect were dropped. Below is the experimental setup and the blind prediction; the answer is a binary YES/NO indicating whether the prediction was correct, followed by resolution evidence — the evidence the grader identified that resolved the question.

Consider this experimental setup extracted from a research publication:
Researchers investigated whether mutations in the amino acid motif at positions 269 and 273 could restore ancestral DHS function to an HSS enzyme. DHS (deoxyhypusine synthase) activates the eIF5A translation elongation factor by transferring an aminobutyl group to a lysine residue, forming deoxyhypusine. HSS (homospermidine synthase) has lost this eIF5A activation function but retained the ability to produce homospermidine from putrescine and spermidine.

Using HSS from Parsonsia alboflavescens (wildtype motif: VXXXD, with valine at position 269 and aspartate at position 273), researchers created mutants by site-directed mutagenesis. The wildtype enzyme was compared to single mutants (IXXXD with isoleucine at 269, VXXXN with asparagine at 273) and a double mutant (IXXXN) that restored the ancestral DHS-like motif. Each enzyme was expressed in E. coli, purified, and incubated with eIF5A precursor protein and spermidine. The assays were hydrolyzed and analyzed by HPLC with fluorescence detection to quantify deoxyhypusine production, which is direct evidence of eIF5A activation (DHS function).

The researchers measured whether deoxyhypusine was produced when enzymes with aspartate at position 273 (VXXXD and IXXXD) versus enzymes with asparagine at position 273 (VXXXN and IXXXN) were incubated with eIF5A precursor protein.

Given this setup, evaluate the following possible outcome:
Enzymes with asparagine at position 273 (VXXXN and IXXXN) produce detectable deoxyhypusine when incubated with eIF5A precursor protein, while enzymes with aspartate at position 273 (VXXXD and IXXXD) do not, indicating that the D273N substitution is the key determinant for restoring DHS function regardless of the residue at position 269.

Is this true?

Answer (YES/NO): YES